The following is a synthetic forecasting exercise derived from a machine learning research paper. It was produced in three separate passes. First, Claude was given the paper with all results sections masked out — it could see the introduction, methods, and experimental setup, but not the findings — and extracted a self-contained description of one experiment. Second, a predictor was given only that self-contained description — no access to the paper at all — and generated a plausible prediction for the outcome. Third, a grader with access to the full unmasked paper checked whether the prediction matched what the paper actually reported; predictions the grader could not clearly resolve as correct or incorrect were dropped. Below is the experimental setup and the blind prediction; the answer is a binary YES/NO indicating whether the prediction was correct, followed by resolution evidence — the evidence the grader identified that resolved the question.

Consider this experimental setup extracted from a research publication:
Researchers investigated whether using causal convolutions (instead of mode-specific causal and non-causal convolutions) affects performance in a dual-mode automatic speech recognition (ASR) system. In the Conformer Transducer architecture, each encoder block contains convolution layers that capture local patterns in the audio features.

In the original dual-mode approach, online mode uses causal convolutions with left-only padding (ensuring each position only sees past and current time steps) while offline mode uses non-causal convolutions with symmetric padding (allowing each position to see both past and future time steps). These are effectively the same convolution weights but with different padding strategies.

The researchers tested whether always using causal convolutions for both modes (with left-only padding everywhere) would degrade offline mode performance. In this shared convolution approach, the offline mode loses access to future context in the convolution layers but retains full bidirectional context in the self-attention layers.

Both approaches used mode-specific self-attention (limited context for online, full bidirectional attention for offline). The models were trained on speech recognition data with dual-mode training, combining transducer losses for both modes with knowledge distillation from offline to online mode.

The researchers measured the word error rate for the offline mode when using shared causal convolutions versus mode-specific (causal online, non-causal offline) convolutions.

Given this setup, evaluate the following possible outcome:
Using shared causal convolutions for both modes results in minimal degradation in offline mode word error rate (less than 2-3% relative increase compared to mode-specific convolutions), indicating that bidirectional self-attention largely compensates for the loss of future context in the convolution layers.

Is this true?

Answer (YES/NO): YES